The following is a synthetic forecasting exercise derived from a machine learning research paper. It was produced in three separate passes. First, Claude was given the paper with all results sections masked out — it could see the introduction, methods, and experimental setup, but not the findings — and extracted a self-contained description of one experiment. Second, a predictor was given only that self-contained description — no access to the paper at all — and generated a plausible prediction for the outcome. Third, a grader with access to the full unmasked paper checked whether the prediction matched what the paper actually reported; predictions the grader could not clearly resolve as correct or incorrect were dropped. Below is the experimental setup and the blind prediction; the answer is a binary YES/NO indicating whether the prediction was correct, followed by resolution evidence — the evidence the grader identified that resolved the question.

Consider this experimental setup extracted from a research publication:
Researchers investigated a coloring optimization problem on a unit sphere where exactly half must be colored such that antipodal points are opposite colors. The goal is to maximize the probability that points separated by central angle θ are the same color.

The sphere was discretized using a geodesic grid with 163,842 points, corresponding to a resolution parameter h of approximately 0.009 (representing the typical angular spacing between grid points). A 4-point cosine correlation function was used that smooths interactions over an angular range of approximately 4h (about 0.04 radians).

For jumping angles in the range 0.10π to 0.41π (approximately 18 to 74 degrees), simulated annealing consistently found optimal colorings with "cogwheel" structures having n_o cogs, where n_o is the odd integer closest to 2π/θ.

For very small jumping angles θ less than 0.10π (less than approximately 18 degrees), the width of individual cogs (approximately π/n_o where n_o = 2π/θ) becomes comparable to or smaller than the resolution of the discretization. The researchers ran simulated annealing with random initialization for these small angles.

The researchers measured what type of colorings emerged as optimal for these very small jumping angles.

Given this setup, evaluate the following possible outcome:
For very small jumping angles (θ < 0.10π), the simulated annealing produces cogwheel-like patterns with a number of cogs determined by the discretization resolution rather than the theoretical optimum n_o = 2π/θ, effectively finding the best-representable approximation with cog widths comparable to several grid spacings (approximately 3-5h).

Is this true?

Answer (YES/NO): NO